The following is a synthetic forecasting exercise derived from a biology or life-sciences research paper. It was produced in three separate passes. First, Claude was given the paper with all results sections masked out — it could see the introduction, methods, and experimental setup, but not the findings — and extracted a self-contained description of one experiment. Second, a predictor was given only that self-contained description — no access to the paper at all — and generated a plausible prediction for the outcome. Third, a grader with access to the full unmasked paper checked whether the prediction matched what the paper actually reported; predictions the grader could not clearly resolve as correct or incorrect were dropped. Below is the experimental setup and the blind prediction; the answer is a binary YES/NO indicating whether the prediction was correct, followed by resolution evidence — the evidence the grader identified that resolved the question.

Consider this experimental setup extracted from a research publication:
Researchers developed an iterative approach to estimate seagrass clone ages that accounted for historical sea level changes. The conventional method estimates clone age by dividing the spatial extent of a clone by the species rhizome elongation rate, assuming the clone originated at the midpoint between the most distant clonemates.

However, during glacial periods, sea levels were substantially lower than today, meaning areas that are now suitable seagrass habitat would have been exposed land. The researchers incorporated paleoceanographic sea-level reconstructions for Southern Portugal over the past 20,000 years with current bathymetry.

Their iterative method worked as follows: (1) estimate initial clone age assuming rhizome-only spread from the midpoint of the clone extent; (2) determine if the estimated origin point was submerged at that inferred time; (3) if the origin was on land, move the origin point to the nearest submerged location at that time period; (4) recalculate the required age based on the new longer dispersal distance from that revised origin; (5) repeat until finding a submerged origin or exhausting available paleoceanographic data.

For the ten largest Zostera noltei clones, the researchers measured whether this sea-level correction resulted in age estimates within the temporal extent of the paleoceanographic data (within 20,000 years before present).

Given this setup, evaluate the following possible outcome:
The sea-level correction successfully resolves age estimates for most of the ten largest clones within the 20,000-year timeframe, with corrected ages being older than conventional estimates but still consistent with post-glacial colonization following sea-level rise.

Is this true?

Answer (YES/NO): NO